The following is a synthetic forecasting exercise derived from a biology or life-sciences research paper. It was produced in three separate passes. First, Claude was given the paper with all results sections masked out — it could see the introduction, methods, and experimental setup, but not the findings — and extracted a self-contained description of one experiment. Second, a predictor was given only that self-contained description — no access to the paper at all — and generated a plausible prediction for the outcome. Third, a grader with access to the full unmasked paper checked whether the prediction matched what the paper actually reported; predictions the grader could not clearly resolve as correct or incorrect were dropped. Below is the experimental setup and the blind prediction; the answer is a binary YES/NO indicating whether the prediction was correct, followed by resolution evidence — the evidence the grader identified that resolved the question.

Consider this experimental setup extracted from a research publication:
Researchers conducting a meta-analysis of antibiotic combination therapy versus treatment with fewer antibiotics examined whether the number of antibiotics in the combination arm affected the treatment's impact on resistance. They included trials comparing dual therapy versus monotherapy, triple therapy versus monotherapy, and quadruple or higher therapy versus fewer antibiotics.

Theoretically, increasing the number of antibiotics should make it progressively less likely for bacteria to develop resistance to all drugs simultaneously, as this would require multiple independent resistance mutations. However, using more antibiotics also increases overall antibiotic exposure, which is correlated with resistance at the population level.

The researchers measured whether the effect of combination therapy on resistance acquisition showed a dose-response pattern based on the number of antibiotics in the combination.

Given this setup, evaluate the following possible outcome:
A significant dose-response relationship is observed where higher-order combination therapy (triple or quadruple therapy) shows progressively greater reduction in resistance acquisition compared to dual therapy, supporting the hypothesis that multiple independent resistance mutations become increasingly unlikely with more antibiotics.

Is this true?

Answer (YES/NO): NO